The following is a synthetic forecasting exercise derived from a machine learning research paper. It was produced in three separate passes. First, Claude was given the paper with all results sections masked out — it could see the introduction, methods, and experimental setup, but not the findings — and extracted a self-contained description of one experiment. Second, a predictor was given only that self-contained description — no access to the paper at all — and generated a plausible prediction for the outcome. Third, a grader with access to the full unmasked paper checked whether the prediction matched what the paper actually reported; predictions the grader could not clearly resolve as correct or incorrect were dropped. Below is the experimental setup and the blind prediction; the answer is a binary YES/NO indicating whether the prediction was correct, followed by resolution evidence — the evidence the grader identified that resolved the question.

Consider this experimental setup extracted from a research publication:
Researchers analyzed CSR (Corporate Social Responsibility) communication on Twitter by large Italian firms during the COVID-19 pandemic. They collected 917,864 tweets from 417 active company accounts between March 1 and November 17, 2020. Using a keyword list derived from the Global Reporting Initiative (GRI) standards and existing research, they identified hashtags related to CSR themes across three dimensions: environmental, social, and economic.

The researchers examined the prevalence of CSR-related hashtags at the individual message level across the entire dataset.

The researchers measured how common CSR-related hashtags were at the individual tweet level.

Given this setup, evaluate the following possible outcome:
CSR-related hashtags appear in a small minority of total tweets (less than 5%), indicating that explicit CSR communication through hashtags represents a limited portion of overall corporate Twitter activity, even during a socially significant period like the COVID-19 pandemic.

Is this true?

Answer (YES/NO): YES